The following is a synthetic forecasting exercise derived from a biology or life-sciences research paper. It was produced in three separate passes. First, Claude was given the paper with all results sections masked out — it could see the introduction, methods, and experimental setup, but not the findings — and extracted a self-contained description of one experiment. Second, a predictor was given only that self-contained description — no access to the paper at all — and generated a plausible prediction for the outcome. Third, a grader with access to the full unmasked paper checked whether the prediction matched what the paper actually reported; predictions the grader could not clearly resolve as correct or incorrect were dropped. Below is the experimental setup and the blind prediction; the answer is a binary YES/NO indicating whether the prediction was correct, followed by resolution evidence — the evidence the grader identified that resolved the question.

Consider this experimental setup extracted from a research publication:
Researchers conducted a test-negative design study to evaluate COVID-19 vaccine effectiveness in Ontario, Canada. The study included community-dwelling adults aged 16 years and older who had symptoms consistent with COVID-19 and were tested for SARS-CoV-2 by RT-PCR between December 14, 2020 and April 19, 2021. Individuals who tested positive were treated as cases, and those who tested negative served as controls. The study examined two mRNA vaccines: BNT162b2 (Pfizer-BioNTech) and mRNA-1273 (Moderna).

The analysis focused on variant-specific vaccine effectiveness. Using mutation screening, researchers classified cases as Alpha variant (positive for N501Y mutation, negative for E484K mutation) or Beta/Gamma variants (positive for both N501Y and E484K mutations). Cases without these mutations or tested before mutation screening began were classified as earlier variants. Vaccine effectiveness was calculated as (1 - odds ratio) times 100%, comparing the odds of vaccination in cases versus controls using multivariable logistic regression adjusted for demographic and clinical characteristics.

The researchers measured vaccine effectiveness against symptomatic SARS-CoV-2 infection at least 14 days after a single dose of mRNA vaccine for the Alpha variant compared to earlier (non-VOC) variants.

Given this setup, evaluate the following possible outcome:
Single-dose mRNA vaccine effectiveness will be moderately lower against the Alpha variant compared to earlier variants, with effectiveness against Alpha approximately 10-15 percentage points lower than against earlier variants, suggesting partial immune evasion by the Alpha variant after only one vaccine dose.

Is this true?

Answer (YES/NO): NO